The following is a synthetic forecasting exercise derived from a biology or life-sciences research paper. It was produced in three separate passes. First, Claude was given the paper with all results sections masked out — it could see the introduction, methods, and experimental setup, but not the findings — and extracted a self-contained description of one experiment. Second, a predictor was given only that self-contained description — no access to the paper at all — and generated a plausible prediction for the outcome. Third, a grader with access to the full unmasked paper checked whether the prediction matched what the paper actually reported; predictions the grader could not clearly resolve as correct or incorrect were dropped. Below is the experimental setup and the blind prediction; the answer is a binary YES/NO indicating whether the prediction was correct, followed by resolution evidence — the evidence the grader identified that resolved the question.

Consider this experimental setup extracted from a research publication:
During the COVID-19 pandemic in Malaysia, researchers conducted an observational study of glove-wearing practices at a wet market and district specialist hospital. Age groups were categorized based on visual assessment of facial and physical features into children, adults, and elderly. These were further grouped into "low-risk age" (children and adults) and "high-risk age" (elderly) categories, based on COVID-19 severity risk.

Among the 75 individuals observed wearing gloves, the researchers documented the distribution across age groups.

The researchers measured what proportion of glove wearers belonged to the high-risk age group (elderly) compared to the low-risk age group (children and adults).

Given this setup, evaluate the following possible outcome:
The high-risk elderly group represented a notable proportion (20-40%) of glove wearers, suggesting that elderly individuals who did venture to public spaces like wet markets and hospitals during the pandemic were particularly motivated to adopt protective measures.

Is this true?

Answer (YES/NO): NO